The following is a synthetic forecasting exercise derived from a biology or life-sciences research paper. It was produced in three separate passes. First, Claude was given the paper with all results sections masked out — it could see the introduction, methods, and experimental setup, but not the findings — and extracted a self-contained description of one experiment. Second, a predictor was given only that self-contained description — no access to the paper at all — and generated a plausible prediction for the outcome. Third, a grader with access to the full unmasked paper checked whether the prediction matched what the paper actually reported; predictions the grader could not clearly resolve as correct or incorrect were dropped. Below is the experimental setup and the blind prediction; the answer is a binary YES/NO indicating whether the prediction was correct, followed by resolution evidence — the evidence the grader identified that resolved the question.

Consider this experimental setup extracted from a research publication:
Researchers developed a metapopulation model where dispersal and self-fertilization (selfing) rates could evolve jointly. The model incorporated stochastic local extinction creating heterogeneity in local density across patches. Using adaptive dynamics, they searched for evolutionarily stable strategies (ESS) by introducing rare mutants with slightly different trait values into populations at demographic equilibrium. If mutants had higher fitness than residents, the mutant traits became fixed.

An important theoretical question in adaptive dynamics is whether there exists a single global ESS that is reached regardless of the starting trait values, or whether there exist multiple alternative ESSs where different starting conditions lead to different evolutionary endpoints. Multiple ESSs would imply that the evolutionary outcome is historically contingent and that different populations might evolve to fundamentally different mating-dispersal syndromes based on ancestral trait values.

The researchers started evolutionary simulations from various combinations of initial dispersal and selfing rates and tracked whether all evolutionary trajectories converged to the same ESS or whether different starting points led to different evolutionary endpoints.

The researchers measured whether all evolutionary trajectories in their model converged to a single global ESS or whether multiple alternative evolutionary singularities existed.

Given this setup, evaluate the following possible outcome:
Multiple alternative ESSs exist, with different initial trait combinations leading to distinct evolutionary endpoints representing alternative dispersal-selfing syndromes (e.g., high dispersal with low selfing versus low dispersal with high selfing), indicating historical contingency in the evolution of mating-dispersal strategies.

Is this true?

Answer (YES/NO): NO